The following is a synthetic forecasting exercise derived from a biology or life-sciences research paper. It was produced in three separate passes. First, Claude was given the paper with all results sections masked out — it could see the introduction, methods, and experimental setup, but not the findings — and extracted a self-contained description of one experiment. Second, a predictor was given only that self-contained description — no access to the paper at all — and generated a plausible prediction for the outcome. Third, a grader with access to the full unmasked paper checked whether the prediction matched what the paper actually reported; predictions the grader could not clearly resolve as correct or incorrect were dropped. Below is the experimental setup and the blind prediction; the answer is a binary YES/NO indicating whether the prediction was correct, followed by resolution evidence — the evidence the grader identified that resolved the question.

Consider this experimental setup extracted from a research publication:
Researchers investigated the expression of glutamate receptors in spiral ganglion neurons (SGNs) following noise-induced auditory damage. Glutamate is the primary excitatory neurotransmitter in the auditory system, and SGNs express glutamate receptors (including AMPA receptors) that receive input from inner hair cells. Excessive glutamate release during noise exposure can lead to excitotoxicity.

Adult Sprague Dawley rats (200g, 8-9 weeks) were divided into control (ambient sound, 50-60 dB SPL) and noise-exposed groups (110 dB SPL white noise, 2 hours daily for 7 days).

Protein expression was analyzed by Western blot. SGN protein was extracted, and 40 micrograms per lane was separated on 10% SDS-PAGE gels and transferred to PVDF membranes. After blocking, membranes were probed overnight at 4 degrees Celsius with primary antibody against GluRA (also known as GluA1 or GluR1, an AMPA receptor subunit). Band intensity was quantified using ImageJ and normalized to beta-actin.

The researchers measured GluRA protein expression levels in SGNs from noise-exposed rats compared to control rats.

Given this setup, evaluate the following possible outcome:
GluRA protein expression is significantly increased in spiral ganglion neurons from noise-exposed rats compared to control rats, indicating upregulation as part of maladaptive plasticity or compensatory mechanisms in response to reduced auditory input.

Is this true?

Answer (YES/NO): NO